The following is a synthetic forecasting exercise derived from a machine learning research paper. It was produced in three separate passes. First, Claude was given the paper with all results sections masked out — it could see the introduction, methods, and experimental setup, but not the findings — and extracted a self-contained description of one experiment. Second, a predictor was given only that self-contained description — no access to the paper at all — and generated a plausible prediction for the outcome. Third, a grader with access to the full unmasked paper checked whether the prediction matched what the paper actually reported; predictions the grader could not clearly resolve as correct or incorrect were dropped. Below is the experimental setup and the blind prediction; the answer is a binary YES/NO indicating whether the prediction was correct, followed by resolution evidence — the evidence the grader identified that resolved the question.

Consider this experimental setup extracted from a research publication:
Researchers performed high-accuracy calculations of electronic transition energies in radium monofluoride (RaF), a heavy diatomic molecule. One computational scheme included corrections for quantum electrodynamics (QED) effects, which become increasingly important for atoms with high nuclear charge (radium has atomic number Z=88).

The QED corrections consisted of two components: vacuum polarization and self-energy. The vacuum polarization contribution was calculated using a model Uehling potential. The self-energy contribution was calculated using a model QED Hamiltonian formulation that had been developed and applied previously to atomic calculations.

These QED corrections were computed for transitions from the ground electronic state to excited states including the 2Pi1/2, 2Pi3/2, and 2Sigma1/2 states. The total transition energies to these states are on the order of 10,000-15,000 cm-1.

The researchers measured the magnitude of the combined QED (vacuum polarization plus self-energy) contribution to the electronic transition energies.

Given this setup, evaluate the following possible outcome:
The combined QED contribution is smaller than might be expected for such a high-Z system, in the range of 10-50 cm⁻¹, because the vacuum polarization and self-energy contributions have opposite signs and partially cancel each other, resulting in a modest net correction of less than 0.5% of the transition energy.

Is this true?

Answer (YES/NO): NO